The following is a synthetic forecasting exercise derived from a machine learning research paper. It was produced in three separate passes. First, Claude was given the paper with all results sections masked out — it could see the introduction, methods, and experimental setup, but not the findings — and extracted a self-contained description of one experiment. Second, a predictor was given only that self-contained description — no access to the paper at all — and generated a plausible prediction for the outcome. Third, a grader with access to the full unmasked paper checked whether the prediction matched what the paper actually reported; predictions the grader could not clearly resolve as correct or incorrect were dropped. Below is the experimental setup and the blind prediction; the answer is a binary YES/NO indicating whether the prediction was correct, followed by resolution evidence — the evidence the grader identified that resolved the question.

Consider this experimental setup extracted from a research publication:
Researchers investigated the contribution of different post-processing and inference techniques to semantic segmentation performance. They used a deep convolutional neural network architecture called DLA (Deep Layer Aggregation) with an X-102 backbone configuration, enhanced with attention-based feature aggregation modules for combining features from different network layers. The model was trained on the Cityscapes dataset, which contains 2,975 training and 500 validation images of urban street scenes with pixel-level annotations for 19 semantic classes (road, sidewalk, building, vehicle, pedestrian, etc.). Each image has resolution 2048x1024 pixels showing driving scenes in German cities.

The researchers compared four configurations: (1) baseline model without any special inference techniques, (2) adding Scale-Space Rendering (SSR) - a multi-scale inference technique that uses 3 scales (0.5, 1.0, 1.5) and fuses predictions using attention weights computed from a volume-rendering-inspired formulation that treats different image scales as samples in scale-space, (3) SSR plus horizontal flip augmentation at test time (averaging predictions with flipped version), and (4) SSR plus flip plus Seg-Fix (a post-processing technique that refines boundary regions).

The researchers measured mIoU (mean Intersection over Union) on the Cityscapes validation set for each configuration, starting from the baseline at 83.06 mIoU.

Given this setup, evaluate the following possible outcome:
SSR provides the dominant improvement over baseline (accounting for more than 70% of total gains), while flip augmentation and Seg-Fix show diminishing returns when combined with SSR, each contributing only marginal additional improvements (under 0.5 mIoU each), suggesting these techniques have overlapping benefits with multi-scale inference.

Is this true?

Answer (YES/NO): YES